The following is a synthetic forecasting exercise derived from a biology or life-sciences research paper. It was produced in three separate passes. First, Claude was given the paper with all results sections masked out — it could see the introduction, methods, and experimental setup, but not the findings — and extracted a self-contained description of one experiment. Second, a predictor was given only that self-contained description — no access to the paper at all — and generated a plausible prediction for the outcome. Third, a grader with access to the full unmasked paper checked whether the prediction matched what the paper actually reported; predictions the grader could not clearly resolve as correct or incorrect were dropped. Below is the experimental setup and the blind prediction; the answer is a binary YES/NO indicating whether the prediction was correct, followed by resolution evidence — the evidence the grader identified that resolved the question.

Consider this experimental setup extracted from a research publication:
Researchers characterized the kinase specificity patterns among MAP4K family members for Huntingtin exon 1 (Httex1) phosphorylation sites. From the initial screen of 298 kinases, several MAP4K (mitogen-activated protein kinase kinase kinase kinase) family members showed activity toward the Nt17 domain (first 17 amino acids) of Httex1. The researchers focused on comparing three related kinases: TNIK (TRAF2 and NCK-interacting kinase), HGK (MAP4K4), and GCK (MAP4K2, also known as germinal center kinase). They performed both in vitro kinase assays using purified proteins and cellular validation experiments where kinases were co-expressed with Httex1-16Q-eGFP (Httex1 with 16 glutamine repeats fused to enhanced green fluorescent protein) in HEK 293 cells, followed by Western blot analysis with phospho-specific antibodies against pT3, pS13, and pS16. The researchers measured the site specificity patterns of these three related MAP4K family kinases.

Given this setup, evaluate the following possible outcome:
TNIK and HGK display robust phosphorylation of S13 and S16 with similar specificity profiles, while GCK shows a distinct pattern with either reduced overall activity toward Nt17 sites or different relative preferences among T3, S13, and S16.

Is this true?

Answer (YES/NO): NO